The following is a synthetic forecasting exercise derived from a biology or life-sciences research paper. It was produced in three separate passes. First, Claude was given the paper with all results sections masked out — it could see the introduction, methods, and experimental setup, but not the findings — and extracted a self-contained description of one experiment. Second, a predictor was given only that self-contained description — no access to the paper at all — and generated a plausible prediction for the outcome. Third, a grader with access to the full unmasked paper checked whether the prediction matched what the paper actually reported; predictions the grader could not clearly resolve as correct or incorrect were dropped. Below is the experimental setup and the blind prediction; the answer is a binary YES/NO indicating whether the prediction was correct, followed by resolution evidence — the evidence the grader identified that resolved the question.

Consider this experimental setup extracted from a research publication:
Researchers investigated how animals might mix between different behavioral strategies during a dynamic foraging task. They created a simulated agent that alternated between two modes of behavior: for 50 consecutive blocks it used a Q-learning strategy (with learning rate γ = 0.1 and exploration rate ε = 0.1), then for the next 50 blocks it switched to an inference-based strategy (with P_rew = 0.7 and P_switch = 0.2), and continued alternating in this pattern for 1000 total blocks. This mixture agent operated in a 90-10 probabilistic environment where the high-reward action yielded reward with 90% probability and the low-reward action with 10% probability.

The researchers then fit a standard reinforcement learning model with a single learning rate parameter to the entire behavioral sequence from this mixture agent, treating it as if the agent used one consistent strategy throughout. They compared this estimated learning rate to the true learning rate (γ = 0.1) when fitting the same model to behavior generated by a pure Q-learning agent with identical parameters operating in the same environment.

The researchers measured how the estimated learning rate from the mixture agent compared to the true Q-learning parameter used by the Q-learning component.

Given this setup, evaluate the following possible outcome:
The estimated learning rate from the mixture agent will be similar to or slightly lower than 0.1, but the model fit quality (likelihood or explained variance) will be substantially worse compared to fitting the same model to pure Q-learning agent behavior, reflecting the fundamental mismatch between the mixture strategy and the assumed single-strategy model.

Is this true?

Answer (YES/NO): NO